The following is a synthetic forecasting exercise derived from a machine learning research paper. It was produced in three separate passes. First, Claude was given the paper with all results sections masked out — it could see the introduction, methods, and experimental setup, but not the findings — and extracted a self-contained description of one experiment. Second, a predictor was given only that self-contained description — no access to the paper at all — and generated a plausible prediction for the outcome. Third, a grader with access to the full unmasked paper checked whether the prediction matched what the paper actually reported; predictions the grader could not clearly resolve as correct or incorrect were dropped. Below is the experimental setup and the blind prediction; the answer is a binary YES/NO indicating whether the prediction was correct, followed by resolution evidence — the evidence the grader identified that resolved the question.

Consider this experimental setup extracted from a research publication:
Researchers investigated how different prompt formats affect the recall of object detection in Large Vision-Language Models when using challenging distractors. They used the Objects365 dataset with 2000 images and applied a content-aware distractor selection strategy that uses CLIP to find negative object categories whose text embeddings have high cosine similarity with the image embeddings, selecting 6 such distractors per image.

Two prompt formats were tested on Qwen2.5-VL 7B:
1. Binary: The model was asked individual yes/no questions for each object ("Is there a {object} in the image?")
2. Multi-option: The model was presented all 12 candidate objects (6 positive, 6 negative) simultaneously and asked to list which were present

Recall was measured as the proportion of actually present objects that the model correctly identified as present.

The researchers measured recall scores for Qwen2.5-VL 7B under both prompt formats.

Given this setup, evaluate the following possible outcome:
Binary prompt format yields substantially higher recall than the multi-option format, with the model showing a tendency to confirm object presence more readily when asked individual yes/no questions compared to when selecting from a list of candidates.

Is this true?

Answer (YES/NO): NO